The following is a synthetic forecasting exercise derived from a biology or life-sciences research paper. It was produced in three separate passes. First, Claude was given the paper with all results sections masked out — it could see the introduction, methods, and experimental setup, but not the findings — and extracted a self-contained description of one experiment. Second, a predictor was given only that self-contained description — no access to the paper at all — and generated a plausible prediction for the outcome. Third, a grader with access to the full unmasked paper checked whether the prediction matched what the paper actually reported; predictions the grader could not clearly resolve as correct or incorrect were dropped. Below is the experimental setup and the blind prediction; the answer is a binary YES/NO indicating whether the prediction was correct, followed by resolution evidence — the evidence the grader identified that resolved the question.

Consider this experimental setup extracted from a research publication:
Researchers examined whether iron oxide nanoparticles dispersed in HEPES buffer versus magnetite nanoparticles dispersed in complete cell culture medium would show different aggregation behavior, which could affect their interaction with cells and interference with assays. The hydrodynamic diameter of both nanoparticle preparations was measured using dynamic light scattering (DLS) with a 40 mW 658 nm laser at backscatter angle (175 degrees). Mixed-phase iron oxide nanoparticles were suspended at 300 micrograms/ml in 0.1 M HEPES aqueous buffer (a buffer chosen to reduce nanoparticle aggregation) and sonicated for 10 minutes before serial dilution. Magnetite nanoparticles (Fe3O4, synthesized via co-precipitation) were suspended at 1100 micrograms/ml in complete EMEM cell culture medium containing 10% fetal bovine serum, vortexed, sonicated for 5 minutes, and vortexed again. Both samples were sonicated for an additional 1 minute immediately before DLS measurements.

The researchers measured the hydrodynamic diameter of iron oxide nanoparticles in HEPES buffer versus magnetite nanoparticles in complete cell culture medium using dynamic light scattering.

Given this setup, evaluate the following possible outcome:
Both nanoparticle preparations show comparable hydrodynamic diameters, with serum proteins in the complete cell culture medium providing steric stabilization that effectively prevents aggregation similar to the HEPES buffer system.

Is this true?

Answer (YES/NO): NO